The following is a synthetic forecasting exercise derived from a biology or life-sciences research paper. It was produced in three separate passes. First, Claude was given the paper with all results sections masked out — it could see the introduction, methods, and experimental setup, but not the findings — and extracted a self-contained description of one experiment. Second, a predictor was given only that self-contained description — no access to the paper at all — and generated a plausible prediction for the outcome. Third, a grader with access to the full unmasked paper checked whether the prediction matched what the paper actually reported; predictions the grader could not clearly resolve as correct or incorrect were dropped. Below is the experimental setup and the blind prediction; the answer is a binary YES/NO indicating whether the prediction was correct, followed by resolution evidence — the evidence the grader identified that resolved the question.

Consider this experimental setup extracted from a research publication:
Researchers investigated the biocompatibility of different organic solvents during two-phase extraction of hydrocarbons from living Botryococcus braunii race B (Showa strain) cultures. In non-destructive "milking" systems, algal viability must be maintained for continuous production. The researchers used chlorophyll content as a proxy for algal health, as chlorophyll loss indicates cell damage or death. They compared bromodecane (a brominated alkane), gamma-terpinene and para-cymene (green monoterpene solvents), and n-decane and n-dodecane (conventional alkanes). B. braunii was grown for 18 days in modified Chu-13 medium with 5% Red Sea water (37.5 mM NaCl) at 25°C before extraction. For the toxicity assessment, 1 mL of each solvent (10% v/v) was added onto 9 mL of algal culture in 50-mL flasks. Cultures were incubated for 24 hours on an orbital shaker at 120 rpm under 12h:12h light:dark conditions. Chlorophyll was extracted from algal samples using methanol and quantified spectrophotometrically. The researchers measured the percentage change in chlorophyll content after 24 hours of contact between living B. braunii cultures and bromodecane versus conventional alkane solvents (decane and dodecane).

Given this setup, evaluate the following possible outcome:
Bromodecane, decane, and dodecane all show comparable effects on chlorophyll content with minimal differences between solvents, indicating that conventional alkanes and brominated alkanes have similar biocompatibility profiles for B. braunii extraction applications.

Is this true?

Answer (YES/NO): NO